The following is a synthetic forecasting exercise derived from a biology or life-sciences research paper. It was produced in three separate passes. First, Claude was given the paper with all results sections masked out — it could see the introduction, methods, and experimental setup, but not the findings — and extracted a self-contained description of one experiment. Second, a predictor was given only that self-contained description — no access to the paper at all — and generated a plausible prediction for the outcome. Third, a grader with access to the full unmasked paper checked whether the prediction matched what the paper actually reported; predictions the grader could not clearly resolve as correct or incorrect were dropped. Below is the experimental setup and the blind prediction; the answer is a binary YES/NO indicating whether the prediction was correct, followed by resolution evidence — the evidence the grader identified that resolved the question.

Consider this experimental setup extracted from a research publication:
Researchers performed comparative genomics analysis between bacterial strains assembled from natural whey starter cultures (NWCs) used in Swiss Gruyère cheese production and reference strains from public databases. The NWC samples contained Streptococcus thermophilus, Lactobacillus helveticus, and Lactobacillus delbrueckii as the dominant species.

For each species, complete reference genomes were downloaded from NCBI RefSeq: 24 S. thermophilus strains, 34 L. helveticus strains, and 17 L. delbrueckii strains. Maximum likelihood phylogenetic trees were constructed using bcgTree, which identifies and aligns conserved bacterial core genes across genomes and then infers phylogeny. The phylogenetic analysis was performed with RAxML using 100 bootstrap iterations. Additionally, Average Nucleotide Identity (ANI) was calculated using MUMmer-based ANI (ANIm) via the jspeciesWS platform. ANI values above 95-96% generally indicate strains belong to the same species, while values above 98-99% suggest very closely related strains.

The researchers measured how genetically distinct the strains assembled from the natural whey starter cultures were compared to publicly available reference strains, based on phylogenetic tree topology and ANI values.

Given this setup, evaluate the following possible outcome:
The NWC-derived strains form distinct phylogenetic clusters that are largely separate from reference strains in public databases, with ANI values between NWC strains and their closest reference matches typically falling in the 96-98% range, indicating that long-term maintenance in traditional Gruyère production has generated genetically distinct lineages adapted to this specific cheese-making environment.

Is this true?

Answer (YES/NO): NO